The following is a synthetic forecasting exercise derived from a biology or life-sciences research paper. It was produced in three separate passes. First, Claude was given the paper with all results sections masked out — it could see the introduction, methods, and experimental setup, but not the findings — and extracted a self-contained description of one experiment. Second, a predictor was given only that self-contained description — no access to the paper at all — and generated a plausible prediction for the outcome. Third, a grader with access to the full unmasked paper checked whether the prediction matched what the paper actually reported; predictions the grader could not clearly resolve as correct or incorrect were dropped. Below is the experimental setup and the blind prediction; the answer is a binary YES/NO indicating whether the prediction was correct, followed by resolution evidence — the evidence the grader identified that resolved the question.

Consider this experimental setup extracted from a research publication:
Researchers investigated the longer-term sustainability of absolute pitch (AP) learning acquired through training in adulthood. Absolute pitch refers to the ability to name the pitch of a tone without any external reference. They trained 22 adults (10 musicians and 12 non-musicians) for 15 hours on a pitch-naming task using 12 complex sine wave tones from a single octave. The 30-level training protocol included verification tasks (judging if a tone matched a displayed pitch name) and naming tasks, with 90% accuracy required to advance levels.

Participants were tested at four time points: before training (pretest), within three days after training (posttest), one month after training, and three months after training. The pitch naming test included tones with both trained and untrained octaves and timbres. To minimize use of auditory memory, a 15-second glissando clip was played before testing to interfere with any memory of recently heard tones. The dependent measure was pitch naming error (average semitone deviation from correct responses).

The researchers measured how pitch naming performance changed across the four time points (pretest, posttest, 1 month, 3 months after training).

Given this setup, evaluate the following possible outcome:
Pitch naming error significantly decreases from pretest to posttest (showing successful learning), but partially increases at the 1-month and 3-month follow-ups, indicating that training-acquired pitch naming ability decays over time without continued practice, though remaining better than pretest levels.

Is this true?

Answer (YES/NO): NO